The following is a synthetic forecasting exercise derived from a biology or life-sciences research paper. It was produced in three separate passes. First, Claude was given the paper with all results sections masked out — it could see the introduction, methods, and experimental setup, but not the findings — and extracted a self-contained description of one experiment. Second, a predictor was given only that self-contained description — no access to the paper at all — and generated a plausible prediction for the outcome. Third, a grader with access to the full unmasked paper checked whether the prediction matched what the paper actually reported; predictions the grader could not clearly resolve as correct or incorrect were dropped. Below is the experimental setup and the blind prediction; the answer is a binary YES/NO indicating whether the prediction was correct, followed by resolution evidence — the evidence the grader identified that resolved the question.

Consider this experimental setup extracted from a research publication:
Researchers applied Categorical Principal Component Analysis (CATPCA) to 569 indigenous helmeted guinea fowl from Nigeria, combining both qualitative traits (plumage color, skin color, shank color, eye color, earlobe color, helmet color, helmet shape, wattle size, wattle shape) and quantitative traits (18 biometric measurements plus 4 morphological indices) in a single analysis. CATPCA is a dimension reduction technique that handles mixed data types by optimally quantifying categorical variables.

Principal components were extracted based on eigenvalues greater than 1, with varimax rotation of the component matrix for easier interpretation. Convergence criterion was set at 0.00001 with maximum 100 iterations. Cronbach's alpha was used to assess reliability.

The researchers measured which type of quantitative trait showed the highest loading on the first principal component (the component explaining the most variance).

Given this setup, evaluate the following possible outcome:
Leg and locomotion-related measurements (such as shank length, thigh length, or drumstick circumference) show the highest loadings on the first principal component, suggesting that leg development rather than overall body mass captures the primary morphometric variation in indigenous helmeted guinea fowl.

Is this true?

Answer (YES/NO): NO